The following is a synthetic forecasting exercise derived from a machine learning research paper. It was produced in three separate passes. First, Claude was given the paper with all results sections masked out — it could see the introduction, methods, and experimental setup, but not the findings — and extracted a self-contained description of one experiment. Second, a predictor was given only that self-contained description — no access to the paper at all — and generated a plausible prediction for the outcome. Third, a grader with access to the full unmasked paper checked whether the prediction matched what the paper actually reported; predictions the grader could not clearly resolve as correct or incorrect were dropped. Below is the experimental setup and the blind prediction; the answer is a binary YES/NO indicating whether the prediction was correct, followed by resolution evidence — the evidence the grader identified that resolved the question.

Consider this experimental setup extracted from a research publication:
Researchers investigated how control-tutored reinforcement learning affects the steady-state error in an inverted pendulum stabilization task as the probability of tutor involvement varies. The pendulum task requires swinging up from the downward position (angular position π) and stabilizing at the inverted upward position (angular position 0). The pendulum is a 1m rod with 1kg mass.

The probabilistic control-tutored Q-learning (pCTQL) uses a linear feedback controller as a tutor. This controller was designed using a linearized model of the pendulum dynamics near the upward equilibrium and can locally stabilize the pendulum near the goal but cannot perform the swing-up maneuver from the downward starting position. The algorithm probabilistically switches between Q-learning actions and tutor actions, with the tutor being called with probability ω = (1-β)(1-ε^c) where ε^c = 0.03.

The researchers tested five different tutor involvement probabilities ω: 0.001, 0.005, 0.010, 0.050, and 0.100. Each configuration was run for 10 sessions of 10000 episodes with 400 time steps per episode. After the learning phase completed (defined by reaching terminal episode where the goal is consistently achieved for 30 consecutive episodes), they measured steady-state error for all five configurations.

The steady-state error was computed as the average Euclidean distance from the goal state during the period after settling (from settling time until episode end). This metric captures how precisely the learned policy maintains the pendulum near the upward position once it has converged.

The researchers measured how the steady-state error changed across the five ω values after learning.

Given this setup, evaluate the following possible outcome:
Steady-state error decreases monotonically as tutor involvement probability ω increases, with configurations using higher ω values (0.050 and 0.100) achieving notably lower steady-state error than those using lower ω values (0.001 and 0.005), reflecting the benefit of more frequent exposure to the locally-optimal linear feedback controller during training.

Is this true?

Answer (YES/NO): NO